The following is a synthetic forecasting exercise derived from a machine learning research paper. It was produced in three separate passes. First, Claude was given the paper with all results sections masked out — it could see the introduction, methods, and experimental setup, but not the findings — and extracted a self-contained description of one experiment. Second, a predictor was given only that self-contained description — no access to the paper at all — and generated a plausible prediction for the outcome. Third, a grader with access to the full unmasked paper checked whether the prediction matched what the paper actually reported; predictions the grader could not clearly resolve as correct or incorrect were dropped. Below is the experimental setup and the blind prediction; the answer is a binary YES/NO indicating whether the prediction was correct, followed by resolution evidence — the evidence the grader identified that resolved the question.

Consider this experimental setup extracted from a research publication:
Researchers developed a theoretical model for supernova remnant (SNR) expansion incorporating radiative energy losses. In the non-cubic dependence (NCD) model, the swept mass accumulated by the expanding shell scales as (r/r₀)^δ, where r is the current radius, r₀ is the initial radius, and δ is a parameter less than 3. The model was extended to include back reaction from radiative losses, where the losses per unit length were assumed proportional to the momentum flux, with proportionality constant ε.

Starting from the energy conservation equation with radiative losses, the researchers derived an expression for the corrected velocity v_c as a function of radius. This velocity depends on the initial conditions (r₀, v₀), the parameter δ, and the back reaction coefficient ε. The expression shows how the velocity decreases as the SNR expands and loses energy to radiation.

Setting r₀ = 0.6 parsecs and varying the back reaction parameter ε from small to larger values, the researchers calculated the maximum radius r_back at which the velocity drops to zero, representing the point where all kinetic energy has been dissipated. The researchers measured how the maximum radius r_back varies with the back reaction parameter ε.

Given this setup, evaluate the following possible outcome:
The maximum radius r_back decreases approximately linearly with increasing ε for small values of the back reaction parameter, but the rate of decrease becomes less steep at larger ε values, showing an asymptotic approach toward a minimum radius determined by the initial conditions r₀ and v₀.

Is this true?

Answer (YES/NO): NO